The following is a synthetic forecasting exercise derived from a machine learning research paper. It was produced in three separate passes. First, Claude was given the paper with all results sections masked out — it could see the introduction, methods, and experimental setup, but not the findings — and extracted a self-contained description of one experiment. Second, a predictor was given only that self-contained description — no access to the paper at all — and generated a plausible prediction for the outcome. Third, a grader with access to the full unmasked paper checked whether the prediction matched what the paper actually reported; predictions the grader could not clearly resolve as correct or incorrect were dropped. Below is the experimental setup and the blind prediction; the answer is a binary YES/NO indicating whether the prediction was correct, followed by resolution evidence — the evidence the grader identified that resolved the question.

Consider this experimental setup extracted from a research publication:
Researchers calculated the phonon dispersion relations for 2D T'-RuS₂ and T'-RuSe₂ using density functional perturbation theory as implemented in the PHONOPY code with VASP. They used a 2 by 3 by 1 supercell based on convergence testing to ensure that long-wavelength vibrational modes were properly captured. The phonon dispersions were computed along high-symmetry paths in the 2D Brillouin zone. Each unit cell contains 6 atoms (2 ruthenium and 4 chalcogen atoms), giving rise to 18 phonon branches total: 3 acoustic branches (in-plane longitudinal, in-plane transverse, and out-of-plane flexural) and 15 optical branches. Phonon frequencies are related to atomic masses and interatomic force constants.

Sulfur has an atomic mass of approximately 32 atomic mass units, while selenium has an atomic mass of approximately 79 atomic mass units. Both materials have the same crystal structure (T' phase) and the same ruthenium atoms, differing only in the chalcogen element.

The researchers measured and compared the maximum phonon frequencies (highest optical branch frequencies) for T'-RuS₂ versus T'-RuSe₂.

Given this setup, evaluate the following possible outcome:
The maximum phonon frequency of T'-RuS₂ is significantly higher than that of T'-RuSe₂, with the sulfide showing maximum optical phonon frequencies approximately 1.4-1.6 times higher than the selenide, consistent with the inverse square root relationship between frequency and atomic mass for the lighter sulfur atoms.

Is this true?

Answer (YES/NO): YES